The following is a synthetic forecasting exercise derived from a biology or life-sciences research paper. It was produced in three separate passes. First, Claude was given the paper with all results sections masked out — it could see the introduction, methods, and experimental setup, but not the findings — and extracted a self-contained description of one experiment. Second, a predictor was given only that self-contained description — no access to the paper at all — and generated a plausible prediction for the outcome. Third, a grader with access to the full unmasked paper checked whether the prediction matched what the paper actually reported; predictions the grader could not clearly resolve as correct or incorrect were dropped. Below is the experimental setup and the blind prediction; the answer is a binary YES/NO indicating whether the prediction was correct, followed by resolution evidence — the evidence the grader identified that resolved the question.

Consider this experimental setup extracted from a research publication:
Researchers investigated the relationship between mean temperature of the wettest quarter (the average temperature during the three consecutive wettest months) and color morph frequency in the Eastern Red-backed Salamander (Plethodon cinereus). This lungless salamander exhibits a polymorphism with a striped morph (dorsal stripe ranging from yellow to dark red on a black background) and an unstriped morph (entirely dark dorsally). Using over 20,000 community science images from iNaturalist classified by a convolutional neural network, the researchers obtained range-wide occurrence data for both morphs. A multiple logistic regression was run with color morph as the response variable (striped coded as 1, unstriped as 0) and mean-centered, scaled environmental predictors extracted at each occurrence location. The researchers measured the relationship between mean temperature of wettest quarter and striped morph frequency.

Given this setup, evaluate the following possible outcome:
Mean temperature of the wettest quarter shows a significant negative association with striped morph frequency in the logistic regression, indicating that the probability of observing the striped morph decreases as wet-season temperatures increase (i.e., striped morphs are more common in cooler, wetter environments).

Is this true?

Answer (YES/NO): YES